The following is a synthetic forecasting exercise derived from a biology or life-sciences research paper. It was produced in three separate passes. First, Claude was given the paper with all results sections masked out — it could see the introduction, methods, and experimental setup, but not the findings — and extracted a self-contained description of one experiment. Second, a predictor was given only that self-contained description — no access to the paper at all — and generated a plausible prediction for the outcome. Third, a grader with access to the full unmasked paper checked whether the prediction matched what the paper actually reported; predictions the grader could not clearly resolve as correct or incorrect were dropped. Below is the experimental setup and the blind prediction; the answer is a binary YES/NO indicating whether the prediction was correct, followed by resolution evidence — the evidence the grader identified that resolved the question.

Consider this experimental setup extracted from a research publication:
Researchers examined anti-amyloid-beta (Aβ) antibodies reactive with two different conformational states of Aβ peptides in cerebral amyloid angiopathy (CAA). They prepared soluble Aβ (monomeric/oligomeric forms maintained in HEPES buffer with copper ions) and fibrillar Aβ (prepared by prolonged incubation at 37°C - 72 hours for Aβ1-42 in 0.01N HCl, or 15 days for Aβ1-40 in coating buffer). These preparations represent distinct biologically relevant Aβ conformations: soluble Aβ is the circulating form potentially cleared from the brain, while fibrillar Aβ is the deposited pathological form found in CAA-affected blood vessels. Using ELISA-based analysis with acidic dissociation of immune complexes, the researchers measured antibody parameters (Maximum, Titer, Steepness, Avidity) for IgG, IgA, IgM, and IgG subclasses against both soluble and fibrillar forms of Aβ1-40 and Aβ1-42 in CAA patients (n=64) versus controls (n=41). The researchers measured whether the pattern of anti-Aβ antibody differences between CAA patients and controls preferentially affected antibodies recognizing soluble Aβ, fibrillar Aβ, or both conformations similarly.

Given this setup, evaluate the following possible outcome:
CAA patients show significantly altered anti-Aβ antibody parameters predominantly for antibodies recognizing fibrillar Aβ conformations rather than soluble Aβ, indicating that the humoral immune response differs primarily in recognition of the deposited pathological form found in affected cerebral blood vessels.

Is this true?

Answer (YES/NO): NO